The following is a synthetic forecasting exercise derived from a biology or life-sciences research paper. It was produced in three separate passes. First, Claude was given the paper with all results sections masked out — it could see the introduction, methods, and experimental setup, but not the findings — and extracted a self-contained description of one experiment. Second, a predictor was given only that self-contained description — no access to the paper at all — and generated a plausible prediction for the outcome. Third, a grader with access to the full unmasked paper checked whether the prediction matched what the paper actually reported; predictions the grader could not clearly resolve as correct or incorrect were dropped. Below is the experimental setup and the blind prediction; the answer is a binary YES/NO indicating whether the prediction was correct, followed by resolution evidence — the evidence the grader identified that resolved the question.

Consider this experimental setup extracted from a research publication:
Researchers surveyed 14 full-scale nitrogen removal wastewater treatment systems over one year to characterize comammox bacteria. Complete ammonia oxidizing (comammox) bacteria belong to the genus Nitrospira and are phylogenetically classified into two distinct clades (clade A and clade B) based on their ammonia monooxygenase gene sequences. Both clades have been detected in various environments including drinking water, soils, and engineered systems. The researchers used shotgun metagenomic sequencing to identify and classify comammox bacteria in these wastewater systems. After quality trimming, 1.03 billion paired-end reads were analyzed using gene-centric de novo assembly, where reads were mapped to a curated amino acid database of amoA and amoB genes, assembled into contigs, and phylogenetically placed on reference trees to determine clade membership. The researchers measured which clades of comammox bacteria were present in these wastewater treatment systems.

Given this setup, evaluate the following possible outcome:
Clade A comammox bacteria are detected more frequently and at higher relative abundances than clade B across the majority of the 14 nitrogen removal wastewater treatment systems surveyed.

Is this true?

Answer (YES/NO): NO